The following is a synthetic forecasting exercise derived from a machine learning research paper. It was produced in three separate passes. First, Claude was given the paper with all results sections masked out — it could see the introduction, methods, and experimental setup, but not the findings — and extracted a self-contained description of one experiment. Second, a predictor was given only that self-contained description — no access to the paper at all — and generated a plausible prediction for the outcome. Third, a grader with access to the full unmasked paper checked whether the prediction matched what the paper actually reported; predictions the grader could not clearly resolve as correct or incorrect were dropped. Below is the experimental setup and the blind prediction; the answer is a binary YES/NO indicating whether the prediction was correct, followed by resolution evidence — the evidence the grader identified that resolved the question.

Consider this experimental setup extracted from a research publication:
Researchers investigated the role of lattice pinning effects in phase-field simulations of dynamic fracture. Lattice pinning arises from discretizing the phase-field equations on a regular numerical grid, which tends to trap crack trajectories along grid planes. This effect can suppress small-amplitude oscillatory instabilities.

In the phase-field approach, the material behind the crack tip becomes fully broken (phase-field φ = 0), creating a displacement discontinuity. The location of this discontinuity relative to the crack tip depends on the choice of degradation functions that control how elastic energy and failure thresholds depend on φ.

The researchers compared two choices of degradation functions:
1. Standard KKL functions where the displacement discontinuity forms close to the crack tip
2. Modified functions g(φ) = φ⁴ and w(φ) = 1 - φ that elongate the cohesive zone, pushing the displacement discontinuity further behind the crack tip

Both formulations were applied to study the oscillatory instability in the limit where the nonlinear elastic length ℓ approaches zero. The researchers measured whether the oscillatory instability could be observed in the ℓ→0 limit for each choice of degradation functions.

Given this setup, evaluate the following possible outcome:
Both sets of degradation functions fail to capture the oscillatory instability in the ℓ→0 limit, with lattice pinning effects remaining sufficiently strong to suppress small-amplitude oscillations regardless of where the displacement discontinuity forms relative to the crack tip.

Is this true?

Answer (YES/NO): NO